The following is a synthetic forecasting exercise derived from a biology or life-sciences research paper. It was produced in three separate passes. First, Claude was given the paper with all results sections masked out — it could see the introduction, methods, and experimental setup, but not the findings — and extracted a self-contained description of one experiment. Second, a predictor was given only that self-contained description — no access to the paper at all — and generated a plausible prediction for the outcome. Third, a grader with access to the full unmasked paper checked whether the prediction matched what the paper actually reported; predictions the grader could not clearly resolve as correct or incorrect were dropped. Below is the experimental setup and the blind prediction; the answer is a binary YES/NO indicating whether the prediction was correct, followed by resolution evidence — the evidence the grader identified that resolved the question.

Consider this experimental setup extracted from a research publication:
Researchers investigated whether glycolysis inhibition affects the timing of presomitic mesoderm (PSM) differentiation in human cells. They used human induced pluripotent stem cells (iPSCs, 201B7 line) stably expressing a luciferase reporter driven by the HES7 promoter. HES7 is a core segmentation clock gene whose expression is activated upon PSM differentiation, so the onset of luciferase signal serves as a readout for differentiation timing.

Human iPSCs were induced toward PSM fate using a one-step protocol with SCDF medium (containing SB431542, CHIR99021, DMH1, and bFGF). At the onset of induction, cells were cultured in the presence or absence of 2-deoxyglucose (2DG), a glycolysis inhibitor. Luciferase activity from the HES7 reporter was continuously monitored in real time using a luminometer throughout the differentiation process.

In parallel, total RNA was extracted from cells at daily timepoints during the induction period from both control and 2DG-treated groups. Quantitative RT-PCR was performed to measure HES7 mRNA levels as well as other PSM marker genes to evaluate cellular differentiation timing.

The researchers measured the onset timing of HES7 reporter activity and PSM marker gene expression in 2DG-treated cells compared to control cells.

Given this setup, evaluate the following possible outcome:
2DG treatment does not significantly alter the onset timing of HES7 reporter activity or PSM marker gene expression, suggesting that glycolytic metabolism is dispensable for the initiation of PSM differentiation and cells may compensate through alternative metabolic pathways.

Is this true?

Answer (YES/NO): NO